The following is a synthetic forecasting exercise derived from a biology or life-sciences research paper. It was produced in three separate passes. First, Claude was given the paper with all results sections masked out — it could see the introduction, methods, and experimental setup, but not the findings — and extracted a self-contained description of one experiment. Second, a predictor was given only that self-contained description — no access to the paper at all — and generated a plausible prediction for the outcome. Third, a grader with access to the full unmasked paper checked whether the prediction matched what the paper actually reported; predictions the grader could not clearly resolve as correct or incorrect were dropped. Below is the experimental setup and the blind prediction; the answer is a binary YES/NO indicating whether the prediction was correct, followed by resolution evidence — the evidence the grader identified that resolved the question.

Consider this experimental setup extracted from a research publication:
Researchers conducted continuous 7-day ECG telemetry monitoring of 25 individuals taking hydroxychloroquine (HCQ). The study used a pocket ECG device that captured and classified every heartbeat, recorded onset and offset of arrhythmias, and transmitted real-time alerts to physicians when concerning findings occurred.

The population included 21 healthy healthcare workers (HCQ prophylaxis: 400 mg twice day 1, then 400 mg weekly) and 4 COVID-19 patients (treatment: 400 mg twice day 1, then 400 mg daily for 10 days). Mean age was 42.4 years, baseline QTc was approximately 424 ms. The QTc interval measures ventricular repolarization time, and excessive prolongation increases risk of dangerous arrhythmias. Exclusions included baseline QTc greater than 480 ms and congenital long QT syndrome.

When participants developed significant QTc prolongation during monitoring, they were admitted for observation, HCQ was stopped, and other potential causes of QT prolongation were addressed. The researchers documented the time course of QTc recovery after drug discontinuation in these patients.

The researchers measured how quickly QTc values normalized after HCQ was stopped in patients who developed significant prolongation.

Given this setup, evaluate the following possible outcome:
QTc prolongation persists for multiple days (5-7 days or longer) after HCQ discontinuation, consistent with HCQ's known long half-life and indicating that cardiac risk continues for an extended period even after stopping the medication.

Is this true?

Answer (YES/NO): NO